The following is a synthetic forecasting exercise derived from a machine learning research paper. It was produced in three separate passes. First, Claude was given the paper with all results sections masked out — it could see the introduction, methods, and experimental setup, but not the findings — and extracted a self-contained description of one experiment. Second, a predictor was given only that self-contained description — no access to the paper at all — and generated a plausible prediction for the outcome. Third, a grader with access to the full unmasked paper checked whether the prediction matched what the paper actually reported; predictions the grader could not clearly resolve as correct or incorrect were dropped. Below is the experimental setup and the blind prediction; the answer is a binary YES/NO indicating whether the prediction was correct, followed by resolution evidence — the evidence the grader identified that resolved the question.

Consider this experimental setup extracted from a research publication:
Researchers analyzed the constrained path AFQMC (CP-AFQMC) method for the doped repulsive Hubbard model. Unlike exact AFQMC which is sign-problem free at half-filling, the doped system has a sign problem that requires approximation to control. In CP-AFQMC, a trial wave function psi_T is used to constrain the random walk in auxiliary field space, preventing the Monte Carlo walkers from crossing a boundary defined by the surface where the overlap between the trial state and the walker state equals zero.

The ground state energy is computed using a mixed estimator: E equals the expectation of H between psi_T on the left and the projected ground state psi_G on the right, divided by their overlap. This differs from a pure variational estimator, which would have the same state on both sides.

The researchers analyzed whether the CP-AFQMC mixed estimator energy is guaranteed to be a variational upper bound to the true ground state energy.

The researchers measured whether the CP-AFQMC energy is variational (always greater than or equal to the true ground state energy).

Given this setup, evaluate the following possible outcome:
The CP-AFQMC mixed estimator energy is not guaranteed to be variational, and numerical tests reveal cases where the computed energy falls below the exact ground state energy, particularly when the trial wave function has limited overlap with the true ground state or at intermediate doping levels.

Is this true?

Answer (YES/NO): NO